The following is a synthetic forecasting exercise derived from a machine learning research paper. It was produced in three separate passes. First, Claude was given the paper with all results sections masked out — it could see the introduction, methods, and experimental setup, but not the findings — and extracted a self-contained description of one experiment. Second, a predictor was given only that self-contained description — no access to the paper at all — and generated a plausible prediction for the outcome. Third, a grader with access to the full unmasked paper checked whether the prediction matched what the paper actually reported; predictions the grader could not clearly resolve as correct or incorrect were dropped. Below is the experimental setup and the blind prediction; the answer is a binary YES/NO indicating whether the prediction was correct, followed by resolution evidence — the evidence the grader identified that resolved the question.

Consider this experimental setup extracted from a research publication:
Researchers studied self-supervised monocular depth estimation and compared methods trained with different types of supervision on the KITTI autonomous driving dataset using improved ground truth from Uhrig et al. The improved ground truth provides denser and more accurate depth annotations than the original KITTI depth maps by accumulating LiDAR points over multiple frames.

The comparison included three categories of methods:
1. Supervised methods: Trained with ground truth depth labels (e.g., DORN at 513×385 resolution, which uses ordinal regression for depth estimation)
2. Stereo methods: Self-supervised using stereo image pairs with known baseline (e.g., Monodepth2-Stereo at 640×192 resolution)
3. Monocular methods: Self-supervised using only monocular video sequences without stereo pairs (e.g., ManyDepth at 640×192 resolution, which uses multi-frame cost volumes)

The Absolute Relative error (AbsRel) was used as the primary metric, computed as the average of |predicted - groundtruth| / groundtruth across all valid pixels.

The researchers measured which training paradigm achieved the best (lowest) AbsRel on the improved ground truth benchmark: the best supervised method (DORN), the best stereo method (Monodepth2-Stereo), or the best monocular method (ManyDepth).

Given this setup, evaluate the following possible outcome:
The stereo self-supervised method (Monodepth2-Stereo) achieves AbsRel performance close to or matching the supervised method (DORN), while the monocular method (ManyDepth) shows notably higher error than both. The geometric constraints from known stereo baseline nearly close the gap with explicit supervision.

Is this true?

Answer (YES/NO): NO